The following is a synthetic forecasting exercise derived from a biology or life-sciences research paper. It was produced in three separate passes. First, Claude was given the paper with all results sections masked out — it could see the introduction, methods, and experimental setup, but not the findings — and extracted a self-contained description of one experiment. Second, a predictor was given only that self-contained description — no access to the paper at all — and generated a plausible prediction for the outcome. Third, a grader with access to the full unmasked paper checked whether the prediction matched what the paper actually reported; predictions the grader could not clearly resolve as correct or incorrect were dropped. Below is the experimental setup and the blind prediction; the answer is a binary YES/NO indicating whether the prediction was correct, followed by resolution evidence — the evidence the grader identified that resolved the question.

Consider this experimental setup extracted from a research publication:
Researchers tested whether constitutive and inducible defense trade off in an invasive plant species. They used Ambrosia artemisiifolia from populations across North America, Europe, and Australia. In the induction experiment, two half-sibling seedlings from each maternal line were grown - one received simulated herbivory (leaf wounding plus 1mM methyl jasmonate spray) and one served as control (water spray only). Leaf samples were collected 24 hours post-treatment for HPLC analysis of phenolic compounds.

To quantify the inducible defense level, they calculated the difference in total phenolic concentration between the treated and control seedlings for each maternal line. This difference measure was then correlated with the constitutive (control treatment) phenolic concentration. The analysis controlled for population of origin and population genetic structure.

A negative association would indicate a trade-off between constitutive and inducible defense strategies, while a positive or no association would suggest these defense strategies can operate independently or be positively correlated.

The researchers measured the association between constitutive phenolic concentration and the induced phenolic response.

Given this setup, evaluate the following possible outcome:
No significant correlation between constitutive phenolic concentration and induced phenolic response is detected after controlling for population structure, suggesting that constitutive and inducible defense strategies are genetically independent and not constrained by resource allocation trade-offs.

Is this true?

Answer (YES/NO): NO